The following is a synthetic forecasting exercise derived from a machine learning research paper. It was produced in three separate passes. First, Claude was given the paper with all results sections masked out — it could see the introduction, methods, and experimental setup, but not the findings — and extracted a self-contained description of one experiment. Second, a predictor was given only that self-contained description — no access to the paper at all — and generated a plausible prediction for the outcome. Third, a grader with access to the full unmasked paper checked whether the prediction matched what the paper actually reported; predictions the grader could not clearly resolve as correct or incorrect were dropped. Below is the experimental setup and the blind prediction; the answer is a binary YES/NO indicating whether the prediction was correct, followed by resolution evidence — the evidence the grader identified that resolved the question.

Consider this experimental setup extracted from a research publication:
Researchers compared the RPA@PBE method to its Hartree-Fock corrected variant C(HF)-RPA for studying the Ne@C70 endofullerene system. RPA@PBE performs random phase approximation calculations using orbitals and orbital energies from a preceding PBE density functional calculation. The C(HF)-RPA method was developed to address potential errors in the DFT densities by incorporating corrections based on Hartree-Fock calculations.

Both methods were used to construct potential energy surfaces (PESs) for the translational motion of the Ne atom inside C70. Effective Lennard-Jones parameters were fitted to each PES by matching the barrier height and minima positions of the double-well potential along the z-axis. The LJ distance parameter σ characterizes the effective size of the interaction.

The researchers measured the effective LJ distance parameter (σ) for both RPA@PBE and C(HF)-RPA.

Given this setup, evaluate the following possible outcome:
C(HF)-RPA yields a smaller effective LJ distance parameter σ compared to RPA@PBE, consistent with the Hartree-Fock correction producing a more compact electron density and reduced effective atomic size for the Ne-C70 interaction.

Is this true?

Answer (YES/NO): NO